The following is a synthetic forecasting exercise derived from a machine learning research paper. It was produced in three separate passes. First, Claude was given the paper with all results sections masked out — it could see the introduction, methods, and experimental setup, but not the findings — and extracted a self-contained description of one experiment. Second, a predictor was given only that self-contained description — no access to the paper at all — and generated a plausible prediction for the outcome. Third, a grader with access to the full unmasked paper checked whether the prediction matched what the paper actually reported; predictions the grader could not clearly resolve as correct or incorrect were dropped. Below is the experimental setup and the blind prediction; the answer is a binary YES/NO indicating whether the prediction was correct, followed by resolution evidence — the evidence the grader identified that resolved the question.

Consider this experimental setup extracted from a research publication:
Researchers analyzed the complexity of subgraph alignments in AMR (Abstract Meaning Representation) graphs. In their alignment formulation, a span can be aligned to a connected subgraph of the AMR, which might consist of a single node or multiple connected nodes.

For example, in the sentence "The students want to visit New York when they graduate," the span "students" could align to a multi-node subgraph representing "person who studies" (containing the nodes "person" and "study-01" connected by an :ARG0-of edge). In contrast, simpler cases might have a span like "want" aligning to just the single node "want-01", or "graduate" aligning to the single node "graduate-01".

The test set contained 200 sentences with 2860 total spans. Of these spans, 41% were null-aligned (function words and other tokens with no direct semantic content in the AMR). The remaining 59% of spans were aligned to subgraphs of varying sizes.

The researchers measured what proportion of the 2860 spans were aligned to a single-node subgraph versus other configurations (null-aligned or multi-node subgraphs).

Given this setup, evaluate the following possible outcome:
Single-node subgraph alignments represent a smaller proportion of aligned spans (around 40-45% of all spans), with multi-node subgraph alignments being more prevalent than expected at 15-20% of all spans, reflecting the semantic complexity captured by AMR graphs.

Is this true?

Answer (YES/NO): NO